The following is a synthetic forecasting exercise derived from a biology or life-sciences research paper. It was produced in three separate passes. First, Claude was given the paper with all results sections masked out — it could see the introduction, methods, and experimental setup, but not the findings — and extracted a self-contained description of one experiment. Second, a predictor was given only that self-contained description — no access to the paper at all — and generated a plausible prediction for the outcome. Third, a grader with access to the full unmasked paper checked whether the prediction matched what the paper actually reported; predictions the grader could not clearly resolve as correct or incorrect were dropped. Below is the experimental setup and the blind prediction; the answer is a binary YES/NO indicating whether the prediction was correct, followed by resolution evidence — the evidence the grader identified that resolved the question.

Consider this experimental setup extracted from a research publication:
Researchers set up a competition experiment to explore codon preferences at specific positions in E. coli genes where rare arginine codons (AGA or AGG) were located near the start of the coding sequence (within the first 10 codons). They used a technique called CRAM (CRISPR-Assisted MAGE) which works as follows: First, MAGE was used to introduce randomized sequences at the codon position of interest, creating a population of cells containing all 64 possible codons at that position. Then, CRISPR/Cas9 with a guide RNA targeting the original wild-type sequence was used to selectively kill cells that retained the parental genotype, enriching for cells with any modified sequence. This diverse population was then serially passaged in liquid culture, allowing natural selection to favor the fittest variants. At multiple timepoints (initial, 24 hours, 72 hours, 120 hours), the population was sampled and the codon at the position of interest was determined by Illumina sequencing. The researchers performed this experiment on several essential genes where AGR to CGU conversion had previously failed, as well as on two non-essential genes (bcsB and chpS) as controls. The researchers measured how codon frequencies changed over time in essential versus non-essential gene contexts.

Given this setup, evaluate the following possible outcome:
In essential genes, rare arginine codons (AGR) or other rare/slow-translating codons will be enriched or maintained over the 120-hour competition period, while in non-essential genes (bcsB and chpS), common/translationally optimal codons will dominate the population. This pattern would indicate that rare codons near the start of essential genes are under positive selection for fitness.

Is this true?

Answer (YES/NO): NO